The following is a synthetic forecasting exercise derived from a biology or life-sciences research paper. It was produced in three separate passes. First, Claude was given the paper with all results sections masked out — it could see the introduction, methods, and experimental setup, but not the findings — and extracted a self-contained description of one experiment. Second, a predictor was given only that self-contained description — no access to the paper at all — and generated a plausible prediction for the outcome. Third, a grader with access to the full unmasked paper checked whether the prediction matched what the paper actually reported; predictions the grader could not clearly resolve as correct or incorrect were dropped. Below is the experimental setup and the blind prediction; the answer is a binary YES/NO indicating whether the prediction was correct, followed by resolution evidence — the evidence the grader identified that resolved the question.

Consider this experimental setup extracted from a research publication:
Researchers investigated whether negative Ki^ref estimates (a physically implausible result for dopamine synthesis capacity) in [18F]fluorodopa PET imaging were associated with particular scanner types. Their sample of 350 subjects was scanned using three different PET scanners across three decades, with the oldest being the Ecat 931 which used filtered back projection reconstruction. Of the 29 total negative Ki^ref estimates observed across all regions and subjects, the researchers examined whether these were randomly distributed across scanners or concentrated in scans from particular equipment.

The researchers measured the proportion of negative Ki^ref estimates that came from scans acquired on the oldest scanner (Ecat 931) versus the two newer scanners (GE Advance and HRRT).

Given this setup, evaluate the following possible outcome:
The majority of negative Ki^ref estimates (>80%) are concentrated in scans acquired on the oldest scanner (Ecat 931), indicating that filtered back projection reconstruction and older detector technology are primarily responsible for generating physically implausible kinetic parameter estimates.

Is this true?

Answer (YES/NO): YES